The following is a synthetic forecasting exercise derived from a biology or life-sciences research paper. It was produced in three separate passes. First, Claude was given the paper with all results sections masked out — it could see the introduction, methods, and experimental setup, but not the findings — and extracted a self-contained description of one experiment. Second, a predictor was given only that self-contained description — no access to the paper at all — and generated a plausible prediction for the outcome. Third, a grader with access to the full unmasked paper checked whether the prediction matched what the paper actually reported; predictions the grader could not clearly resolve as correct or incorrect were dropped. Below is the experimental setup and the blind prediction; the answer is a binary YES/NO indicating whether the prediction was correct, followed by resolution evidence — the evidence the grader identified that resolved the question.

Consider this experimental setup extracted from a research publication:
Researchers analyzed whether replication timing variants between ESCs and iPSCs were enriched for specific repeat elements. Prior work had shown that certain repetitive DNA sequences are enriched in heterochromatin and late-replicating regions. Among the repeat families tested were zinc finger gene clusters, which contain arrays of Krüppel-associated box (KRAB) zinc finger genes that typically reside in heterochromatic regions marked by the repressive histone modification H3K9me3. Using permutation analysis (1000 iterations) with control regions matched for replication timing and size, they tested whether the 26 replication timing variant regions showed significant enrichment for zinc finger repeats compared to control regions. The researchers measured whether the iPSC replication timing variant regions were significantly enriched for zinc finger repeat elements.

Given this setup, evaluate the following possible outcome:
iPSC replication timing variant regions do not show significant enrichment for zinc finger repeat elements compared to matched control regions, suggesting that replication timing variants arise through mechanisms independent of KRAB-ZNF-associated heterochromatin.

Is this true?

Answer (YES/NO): NO